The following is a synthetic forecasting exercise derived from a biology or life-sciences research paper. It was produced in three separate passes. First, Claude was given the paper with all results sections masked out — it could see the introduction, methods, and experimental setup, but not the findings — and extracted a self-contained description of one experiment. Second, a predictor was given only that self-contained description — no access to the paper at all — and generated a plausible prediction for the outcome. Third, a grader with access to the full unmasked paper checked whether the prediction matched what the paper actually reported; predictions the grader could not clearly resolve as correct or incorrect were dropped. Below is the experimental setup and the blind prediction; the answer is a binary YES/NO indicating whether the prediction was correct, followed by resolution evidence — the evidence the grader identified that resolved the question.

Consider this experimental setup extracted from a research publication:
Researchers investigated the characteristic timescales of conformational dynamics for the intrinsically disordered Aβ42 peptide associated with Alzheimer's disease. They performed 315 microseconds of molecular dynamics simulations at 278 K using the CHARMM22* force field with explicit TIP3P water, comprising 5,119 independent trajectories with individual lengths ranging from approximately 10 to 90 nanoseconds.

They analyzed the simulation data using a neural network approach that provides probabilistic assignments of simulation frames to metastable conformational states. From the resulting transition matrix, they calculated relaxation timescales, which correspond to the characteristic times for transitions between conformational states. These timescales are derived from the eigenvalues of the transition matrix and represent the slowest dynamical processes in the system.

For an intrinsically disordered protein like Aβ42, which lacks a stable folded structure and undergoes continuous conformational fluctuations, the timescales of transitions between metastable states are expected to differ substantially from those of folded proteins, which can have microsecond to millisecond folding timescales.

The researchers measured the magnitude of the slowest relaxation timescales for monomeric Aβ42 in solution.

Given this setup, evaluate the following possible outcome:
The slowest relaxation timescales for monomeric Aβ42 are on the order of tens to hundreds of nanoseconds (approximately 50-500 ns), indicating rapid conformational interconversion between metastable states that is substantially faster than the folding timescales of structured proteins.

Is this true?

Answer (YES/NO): NO